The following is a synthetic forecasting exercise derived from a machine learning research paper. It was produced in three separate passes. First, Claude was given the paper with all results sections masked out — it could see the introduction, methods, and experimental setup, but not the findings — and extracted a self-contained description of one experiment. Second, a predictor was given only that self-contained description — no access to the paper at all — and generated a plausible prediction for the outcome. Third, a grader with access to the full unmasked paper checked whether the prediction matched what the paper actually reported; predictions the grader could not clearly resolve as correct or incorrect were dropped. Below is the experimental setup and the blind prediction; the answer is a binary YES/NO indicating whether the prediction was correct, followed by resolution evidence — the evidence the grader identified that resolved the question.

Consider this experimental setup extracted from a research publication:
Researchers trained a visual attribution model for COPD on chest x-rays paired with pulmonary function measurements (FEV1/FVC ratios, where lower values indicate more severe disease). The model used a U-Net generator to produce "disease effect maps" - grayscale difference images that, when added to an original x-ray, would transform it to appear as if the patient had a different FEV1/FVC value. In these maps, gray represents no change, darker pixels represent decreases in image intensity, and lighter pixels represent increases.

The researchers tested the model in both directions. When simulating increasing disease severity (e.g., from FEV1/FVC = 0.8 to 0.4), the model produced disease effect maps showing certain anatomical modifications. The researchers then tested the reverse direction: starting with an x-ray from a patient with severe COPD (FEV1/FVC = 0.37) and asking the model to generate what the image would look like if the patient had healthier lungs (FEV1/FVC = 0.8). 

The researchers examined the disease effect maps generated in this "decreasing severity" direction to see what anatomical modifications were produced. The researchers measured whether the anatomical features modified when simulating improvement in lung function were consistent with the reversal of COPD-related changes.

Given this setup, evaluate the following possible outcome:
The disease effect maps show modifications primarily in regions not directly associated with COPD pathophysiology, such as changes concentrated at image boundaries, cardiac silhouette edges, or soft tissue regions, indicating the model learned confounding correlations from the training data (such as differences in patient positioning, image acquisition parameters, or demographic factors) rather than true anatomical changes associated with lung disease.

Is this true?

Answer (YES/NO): NO